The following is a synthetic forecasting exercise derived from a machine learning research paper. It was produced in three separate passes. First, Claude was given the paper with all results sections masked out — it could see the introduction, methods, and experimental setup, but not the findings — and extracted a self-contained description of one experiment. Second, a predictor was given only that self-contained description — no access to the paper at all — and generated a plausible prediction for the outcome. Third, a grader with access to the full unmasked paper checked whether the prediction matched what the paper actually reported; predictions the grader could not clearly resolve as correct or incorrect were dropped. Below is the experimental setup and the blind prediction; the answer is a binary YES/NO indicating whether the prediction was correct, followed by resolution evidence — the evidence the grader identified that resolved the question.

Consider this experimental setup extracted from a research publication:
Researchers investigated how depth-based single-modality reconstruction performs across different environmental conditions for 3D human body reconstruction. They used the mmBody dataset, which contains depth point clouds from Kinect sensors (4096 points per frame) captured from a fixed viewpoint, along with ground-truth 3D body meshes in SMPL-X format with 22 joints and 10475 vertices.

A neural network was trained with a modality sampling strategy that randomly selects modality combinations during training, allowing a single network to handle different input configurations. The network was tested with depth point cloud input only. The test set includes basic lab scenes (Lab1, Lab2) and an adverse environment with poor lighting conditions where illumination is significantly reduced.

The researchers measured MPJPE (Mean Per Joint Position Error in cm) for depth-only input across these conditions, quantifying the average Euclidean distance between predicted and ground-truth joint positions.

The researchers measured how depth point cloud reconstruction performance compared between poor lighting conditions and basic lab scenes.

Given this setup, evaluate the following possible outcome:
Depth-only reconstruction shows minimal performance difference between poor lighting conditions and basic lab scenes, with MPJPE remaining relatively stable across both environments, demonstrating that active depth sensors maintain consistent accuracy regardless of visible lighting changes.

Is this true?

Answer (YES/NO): YES